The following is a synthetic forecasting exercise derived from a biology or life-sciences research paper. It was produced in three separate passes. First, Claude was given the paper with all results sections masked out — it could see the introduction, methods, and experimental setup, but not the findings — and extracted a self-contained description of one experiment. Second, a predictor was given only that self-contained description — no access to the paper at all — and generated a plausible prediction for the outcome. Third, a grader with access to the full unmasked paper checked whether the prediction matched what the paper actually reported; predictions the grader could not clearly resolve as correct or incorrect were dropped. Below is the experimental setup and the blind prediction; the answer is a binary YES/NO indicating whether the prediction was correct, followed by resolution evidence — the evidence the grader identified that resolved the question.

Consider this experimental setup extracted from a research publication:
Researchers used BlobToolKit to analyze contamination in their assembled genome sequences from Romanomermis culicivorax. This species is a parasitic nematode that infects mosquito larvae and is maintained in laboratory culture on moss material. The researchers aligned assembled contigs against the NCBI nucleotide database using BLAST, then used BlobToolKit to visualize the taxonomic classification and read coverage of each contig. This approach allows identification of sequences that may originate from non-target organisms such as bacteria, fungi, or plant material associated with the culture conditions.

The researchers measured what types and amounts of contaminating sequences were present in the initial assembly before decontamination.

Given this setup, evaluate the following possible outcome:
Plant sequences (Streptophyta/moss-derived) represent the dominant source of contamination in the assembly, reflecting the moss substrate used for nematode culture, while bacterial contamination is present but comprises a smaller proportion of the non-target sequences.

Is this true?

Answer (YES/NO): NO